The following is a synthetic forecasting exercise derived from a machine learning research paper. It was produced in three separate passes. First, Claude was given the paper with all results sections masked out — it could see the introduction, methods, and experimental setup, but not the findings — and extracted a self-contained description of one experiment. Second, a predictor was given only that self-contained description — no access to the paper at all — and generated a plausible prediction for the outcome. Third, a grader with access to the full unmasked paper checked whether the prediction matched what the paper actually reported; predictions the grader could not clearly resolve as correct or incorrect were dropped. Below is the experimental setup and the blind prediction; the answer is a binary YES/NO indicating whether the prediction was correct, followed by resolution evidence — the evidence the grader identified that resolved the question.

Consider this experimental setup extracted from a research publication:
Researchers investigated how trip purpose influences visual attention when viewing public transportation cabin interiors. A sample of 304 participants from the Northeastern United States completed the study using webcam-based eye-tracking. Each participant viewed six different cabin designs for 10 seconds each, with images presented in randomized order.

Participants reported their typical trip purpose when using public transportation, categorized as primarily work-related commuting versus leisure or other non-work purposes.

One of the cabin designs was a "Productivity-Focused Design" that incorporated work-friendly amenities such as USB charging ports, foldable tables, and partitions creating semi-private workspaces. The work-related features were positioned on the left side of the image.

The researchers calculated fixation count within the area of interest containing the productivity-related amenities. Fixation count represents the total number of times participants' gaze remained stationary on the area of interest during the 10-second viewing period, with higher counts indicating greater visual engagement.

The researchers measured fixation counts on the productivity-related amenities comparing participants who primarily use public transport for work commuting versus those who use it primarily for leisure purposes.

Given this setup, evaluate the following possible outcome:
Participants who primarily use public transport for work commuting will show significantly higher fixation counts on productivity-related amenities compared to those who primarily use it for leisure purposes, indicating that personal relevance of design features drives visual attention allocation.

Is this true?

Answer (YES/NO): NO